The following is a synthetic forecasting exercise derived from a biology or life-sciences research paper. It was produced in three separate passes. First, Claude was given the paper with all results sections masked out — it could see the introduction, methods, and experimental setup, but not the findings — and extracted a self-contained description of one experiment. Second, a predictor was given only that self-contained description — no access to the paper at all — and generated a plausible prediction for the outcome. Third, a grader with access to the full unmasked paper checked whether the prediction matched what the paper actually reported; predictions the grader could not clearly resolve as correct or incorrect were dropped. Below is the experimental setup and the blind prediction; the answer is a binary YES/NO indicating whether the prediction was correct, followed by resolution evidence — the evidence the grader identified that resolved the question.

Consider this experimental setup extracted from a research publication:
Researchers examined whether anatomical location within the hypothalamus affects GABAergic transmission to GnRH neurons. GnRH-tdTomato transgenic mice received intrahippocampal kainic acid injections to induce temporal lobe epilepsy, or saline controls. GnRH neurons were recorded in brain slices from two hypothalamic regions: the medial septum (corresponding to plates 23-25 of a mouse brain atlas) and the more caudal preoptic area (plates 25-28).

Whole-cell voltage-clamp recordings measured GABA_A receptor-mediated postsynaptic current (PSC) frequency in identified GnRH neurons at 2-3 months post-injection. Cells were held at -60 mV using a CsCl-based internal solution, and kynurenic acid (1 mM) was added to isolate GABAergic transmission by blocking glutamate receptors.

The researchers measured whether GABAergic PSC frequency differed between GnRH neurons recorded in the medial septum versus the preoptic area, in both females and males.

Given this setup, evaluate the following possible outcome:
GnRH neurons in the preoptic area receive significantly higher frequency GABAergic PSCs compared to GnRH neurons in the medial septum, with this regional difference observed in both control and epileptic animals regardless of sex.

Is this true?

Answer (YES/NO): NO